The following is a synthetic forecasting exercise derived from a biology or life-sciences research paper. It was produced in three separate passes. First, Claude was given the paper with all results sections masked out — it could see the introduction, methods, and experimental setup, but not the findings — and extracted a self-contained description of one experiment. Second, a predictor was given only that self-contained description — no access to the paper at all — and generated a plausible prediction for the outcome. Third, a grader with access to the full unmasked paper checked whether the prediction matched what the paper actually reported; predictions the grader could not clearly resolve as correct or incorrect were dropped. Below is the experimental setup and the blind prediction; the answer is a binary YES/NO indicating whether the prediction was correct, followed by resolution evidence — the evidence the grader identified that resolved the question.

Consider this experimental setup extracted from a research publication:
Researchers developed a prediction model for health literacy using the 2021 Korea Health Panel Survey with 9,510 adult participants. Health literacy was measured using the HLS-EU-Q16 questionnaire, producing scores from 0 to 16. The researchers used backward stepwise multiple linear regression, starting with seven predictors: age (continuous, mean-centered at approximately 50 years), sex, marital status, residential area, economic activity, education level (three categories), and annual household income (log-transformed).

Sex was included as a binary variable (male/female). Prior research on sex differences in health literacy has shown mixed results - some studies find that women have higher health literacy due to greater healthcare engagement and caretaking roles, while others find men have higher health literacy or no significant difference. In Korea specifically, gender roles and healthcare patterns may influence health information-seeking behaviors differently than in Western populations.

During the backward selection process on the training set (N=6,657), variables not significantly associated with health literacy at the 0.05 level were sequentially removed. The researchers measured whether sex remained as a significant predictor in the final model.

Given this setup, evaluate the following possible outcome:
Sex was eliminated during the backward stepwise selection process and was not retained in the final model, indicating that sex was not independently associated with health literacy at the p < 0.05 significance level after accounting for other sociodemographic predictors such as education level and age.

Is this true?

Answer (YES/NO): NO